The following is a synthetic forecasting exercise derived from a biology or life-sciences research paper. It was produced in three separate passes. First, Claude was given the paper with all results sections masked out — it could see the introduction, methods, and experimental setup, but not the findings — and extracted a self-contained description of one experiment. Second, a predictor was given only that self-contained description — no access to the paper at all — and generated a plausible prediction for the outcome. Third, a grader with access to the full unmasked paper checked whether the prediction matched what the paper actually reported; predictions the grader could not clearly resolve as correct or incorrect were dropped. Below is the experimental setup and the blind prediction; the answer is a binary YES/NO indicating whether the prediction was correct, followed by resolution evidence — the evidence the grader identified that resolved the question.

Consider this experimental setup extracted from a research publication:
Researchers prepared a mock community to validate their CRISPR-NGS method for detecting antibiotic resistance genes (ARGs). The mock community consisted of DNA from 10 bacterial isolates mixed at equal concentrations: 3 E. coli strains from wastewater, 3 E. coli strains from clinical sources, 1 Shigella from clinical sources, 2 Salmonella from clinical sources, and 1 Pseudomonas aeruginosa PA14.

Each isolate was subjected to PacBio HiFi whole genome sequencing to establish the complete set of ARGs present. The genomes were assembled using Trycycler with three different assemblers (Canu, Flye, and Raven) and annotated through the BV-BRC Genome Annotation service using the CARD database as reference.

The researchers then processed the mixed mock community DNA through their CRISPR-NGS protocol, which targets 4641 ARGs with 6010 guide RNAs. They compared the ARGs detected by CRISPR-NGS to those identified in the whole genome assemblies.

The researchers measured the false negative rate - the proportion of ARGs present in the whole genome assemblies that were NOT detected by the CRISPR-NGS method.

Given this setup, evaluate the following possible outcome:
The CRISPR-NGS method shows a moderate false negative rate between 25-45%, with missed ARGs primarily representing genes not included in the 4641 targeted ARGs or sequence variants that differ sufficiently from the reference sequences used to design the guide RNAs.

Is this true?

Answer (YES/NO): NO